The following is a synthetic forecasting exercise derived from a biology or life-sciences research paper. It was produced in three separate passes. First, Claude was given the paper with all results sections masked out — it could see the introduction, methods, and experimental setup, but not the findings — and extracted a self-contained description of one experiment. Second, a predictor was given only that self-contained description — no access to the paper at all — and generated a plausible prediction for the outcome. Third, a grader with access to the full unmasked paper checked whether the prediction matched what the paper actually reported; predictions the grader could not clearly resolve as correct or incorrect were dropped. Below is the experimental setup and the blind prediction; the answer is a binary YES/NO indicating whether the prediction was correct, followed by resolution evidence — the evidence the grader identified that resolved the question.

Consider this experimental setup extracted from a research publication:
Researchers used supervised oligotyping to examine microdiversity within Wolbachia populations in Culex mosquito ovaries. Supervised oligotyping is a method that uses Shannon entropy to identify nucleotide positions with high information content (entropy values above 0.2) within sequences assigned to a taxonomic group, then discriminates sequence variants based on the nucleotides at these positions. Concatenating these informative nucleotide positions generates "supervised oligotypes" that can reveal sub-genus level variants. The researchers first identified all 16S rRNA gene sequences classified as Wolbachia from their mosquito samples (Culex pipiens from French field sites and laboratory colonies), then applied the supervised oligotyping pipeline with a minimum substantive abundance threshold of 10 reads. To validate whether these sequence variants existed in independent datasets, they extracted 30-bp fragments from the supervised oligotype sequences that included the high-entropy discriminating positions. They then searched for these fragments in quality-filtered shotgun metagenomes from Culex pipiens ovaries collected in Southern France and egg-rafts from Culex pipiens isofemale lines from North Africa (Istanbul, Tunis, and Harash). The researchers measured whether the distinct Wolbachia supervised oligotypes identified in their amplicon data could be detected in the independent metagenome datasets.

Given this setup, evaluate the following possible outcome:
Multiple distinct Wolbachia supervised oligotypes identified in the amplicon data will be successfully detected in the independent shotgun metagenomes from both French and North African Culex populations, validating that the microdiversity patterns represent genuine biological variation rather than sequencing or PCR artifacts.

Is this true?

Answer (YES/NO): NO